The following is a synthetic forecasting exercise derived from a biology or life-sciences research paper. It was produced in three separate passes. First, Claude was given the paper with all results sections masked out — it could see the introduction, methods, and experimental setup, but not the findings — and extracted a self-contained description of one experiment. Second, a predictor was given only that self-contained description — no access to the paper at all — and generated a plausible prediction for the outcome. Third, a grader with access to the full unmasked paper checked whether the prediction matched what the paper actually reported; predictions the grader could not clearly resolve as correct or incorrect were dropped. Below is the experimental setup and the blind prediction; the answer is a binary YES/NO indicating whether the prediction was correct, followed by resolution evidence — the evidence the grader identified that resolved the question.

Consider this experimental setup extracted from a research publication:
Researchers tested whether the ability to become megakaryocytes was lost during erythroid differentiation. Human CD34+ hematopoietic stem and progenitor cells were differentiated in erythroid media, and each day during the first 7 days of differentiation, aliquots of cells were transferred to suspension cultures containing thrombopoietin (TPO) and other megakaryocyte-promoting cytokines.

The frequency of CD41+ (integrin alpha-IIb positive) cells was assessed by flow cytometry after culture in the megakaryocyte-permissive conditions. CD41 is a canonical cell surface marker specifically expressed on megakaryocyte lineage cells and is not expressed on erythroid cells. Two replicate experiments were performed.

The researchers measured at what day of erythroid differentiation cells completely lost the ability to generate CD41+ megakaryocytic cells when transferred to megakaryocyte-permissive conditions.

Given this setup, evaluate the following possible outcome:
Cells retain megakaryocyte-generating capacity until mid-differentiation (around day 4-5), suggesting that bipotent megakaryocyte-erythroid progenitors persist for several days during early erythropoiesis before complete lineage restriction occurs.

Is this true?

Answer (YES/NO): NO